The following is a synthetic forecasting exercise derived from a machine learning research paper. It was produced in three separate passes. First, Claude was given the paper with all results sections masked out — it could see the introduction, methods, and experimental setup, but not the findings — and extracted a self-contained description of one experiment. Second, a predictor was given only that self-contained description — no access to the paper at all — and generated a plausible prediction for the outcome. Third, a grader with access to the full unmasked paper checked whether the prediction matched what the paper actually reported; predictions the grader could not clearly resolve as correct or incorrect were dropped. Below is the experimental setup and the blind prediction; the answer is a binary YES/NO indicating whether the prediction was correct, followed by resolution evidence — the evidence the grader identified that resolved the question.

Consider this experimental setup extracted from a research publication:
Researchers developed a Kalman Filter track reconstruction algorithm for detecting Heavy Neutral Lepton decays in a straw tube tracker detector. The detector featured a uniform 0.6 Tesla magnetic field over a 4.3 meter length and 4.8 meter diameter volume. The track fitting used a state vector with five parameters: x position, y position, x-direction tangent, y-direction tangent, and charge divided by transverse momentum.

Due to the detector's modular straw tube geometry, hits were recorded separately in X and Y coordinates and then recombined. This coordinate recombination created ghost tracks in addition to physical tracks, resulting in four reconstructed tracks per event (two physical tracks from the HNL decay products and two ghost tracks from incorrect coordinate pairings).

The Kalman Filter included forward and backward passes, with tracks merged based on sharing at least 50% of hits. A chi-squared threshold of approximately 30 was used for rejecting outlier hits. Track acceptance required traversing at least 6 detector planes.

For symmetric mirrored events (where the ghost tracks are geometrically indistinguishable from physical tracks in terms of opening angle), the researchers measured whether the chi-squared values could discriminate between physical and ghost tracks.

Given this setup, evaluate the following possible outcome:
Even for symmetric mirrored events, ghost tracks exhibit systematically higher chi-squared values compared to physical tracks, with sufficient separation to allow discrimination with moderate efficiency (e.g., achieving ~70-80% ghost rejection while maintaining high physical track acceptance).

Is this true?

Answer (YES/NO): NO